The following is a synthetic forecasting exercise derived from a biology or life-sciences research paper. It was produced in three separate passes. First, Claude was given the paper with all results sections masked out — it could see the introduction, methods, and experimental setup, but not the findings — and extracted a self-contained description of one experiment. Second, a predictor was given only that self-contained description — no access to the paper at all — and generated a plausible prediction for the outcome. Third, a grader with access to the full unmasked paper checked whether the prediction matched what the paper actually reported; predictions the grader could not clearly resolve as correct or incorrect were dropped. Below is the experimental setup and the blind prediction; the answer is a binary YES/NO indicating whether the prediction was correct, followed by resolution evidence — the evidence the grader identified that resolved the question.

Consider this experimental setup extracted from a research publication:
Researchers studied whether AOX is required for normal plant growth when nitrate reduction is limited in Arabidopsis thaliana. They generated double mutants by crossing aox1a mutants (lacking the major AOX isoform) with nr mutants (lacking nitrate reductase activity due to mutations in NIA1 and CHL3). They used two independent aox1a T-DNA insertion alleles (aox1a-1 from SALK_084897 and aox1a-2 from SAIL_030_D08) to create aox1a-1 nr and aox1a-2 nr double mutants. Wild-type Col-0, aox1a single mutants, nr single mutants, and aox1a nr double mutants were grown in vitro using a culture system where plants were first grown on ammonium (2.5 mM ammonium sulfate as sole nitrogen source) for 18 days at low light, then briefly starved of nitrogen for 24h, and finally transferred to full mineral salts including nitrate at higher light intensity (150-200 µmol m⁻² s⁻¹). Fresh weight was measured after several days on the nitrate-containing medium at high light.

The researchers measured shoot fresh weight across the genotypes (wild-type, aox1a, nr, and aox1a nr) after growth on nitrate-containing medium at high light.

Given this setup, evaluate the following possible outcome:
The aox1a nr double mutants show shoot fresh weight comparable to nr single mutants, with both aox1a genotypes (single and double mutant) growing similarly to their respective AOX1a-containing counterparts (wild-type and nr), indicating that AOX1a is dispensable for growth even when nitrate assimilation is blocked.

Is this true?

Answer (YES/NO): NO